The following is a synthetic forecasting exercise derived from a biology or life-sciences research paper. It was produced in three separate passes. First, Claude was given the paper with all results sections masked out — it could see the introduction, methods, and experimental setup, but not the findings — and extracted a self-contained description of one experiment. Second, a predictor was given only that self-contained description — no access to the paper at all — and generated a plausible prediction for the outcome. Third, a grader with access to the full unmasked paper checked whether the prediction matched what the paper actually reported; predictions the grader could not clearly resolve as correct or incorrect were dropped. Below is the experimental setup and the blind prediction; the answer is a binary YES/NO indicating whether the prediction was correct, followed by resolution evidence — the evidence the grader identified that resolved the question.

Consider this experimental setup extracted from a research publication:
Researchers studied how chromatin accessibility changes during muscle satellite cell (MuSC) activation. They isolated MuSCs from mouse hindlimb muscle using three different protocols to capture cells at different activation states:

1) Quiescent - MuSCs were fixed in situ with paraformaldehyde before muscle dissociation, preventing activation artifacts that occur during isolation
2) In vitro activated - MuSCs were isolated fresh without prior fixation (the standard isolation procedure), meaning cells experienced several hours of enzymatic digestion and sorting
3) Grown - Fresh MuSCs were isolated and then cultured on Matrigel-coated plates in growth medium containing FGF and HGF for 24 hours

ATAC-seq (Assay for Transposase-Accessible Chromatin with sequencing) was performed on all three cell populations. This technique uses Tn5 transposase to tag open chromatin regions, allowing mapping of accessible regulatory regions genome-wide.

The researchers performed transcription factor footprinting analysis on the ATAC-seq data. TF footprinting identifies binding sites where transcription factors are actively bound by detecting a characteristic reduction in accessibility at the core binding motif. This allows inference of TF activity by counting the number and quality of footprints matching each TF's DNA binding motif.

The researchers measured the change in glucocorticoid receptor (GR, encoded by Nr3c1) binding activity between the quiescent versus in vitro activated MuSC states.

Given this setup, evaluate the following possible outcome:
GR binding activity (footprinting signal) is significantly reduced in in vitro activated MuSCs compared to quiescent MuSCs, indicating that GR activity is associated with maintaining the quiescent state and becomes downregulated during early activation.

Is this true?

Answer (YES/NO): YES